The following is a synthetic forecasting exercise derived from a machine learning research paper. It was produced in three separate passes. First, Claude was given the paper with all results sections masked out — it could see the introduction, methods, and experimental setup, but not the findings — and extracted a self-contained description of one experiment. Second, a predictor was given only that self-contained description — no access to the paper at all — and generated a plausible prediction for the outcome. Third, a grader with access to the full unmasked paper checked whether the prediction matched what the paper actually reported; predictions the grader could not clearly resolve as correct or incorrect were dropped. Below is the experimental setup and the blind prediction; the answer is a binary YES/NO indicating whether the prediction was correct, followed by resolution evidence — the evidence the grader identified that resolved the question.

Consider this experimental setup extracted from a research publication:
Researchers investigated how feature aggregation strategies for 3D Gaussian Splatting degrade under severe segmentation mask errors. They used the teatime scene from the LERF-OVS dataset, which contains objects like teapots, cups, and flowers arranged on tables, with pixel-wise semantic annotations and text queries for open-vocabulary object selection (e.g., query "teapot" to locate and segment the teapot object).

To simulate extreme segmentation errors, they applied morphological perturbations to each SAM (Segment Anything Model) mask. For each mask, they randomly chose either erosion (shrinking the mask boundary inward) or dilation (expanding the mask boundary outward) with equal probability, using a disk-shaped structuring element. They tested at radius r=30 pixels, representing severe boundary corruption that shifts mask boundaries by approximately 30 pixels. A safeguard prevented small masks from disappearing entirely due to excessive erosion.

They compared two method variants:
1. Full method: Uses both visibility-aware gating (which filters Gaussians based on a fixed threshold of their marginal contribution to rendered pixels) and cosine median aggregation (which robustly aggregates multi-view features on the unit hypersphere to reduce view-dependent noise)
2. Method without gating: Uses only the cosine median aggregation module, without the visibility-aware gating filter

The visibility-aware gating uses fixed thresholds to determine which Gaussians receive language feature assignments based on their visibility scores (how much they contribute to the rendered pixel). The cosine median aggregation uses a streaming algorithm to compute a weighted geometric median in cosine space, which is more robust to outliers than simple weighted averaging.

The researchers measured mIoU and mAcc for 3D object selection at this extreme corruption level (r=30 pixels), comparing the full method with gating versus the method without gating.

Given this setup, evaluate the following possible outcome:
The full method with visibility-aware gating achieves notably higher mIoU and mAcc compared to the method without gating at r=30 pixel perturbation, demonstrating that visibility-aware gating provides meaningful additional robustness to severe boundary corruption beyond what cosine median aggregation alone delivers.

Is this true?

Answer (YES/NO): NO